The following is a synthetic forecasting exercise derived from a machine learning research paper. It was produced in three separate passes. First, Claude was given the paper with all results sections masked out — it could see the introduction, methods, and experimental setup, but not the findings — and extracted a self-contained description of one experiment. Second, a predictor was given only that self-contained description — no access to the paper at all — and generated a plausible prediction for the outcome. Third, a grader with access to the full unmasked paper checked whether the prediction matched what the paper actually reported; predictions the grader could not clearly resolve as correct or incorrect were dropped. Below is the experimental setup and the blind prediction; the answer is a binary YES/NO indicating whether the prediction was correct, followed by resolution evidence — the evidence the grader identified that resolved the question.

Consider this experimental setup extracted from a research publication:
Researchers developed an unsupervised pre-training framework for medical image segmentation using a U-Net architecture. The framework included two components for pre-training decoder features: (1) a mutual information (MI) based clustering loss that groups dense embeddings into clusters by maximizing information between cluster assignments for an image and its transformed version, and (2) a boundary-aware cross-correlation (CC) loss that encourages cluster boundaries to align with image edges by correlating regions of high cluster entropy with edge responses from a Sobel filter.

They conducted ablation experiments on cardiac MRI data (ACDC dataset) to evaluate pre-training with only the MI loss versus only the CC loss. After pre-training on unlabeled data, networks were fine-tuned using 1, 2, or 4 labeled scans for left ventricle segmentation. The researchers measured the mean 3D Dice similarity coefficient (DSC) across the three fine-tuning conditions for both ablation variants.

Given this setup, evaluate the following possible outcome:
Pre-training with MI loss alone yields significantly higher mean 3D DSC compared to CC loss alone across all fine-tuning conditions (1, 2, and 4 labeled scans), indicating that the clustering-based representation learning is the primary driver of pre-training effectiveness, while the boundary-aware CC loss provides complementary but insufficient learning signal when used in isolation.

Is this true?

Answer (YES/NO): YES